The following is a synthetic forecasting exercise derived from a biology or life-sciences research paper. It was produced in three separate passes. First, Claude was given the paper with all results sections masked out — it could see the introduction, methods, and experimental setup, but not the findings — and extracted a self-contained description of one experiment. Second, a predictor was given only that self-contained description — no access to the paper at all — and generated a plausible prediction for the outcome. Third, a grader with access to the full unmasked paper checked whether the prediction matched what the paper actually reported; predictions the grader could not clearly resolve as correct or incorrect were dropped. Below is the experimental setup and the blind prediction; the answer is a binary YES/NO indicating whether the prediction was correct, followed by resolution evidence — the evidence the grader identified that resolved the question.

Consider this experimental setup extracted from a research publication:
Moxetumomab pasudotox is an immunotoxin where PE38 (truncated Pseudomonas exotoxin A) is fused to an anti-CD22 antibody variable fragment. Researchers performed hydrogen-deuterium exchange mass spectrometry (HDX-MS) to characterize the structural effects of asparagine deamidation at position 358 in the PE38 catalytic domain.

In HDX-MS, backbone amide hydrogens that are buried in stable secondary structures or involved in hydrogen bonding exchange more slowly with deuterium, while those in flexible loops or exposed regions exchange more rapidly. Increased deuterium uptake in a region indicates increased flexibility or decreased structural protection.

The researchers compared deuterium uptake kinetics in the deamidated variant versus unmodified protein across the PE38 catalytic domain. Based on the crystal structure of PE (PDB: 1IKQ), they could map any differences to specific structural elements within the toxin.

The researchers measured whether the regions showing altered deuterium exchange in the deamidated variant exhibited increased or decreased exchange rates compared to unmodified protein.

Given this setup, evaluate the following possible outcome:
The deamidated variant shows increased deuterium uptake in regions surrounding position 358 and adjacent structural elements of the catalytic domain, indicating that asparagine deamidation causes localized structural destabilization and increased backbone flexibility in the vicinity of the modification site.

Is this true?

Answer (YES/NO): NO